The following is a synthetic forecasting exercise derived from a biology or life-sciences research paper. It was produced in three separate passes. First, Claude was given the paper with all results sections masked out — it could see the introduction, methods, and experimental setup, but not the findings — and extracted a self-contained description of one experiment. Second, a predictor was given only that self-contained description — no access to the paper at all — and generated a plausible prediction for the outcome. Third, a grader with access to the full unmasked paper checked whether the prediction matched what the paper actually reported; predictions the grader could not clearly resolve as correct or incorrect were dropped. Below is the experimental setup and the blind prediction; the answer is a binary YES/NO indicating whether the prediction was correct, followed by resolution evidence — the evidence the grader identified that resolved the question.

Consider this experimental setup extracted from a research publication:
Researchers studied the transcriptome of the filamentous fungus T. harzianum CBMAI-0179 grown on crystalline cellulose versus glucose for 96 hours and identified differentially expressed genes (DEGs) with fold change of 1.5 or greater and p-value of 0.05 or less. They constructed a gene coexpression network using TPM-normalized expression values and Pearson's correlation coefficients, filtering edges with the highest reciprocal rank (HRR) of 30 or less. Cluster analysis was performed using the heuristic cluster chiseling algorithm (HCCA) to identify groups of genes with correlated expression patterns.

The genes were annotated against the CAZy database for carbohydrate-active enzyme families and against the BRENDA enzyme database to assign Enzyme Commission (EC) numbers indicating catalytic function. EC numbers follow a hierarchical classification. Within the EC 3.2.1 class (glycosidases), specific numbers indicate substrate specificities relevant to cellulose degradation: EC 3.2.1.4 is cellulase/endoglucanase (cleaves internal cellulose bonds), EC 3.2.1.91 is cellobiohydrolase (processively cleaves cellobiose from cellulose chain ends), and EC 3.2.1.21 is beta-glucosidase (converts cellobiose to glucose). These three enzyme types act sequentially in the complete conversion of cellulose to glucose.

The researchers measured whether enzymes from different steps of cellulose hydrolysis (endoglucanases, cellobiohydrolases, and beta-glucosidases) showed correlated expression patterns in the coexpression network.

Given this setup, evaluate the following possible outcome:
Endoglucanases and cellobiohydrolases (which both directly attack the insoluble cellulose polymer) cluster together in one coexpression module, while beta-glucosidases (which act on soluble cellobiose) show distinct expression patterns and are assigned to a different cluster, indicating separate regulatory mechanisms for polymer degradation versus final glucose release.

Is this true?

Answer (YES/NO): NO